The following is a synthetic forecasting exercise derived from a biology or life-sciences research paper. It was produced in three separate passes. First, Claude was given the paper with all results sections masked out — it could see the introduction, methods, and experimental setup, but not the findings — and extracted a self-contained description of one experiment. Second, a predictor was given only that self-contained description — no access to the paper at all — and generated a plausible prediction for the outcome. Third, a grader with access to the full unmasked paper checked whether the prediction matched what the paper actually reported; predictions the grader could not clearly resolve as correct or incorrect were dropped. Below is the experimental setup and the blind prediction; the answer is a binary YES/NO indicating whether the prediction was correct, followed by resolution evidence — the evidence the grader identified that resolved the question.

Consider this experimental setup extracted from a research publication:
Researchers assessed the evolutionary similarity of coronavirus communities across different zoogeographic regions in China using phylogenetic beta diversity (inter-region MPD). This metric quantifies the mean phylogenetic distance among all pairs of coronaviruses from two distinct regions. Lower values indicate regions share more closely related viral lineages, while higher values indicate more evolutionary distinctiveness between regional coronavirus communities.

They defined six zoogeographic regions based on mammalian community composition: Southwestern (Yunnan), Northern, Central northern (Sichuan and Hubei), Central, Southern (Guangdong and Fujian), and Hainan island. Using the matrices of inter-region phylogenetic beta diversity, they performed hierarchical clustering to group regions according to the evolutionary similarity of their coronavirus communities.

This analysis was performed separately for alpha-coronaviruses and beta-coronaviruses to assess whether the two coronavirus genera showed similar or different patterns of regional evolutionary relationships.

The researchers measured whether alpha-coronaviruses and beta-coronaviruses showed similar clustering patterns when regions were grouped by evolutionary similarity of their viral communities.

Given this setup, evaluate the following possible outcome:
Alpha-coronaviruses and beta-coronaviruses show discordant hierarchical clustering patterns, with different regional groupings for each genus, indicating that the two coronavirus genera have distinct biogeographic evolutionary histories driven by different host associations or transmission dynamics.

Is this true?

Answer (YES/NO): NO